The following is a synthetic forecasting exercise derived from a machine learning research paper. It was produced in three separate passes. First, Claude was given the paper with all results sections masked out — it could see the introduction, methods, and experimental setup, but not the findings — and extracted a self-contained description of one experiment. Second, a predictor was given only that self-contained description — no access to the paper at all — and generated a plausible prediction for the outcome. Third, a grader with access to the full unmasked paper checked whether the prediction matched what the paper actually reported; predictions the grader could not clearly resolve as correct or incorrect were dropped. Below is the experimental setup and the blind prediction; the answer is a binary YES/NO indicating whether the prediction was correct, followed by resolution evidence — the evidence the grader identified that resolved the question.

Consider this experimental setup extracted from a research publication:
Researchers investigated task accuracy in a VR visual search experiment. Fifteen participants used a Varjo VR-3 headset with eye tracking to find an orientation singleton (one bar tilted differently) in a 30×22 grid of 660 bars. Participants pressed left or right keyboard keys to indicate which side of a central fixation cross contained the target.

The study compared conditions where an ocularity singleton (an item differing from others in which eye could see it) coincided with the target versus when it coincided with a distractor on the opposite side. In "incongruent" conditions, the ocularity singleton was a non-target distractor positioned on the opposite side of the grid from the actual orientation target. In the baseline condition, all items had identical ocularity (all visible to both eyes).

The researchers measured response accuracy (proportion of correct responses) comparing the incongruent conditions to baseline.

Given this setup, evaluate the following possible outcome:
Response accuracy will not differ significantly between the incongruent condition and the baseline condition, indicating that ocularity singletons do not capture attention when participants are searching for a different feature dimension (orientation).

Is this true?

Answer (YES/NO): NO